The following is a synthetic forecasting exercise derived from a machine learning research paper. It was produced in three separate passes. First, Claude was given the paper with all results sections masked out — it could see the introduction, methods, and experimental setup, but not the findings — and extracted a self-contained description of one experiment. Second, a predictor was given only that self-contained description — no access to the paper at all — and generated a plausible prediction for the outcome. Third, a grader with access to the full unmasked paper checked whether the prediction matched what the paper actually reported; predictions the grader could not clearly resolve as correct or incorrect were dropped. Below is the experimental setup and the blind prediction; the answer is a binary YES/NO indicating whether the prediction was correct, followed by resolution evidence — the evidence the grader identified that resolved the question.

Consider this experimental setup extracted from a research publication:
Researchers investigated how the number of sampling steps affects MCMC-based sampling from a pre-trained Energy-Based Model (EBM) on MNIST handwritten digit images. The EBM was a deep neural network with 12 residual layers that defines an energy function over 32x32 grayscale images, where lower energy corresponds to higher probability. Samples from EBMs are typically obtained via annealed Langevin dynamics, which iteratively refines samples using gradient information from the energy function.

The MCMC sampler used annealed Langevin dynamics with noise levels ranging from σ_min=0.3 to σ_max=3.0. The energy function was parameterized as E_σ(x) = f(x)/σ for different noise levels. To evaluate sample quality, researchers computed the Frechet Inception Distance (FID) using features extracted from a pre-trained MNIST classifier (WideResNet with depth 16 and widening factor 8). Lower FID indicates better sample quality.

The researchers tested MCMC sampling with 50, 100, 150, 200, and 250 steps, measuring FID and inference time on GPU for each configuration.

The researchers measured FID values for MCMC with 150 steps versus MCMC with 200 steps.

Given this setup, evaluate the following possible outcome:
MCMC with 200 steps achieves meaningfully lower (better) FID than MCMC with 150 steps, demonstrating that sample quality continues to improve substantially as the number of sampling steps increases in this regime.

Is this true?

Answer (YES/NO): YES